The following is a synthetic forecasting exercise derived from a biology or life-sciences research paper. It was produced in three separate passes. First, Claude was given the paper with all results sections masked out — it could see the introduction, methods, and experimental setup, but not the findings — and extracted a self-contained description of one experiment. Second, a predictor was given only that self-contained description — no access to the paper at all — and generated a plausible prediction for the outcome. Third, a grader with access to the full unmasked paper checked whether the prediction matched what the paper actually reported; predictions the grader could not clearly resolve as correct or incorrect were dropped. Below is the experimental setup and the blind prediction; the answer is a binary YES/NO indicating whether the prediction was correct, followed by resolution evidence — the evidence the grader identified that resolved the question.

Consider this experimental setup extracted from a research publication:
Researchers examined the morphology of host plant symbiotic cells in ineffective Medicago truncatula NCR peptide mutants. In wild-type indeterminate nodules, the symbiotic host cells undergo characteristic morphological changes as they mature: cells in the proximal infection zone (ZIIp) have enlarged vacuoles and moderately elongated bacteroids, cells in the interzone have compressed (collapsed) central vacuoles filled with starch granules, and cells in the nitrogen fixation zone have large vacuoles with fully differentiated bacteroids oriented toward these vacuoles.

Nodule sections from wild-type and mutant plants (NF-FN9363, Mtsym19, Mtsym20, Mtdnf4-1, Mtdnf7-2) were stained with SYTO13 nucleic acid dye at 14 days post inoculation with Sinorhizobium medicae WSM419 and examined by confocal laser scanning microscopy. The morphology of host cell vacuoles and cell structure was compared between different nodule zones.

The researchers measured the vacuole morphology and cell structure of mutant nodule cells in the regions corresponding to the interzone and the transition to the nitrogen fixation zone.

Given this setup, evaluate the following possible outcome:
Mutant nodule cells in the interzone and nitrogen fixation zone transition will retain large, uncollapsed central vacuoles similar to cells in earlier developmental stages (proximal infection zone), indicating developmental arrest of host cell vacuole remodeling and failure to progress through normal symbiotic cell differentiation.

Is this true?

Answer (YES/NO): NO